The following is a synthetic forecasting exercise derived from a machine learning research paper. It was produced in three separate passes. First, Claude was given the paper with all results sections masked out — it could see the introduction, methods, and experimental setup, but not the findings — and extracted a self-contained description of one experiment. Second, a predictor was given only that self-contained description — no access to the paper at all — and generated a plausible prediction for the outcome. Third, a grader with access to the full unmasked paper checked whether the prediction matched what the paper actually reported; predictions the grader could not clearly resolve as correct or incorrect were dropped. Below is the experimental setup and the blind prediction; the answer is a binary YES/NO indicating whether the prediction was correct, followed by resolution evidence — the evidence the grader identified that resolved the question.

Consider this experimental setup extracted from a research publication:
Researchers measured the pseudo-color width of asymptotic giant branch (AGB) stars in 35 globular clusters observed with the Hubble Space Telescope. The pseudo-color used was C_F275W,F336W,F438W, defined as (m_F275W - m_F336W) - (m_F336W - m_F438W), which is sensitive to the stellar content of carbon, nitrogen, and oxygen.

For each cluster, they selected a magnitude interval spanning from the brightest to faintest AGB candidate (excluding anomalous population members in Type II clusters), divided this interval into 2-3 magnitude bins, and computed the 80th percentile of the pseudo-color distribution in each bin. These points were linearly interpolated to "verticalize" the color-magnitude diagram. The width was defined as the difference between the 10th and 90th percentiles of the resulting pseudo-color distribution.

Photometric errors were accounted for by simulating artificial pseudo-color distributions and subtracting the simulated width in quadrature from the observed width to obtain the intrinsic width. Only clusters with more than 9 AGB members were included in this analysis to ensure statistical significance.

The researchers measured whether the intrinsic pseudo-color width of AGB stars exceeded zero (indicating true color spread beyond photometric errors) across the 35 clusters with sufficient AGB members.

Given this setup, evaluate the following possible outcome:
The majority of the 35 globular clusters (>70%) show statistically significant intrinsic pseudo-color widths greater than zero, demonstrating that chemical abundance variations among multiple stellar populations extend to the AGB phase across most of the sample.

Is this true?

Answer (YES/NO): YES